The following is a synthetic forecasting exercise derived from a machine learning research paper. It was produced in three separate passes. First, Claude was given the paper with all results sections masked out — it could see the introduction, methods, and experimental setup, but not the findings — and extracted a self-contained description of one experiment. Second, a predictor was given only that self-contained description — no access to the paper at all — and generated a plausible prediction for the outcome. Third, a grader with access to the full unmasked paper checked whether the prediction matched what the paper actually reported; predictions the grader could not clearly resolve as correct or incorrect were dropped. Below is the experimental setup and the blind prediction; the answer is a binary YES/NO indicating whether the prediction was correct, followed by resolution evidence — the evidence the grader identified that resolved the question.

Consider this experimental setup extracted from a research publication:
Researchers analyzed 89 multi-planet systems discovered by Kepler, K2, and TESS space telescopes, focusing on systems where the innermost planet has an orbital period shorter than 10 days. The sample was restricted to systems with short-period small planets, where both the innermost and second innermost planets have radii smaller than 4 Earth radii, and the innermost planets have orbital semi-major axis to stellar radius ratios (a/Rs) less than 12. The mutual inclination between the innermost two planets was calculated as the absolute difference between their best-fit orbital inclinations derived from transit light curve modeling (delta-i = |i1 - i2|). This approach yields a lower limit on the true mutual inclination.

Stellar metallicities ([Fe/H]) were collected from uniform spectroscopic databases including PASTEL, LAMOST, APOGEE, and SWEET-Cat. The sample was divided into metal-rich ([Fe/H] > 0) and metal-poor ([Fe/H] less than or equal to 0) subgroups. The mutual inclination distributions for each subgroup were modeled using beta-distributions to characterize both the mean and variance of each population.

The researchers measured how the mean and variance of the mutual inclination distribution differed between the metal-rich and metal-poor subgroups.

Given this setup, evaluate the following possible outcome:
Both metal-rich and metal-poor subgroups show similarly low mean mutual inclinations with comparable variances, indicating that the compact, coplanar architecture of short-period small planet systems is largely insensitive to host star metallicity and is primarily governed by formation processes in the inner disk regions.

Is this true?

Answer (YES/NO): NO